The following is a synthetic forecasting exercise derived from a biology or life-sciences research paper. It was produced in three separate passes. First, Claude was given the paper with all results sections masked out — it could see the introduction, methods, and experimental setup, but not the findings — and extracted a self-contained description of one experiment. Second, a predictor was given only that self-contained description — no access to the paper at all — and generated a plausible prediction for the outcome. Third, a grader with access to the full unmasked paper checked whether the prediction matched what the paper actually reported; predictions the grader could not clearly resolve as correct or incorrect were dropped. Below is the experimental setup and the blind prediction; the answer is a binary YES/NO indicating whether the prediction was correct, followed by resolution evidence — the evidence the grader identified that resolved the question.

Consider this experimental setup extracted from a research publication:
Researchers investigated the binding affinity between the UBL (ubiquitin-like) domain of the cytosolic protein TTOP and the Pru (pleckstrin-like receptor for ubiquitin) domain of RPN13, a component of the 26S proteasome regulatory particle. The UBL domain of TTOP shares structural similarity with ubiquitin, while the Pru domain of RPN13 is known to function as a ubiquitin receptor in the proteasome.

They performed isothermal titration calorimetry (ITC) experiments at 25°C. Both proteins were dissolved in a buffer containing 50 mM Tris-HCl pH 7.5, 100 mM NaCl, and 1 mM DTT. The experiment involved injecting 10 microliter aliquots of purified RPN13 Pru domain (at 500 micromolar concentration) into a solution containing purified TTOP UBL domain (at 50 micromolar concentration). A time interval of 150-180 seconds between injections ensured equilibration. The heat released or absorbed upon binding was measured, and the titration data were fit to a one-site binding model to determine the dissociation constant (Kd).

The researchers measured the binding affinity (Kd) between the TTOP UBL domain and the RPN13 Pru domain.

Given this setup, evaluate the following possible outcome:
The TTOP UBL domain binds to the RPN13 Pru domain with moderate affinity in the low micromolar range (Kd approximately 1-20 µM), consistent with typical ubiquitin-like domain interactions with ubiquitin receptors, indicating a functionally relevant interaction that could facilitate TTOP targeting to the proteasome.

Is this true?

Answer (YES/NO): NO